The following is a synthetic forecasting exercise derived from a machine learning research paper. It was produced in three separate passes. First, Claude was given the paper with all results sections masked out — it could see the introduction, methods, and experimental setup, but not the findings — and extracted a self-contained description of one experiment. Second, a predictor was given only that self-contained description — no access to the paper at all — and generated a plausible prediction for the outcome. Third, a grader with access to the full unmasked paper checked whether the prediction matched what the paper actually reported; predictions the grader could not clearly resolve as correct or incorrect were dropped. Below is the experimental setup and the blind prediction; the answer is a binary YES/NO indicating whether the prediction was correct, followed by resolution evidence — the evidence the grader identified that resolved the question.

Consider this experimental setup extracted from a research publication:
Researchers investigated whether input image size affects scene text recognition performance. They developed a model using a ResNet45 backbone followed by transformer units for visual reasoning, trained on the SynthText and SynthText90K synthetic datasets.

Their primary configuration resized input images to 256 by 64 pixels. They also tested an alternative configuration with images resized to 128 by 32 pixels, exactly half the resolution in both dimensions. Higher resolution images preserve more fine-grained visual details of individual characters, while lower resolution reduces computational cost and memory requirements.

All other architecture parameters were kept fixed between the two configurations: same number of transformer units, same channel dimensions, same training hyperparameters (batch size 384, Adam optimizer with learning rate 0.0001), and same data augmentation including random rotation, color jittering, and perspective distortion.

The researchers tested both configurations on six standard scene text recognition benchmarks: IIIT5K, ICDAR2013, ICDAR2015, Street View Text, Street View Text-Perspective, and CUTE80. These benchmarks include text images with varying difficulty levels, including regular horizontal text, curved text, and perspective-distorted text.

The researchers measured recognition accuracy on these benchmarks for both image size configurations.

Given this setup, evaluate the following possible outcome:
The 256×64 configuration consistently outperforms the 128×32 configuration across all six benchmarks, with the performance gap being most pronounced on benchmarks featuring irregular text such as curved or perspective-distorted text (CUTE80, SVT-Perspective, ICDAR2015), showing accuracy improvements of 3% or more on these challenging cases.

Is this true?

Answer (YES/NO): NO